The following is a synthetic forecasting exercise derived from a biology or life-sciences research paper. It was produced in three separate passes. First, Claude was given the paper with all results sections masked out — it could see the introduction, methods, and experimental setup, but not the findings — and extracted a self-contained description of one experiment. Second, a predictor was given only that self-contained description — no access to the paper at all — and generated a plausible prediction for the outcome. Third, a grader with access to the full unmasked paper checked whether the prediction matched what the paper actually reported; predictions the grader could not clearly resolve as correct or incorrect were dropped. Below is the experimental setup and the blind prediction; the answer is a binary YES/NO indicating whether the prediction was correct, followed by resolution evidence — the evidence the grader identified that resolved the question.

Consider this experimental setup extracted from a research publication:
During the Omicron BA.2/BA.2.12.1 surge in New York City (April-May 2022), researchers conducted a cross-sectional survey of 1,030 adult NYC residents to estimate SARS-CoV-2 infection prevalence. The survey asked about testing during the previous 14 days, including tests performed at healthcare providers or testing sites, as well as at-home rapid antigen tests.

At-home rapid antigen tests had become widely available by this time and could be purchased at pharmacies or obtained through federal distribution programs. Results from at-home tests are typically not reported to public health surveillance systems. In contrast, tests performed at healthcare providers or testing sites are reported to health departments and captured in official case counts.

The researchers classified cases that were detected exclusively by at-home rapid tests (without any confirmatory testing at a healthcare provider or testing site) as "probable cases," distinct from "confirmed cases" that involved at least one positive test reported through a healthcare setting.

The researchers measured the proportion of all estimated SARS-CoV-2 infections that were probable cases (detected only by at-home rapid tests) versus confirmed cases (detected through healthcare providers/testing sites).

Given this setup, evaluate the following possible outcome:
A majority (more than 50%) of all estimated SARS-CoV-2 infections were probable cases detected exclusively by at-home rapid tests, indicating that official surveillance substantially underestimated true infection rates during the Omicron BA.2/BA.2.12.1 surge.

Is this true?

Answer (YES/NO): NO